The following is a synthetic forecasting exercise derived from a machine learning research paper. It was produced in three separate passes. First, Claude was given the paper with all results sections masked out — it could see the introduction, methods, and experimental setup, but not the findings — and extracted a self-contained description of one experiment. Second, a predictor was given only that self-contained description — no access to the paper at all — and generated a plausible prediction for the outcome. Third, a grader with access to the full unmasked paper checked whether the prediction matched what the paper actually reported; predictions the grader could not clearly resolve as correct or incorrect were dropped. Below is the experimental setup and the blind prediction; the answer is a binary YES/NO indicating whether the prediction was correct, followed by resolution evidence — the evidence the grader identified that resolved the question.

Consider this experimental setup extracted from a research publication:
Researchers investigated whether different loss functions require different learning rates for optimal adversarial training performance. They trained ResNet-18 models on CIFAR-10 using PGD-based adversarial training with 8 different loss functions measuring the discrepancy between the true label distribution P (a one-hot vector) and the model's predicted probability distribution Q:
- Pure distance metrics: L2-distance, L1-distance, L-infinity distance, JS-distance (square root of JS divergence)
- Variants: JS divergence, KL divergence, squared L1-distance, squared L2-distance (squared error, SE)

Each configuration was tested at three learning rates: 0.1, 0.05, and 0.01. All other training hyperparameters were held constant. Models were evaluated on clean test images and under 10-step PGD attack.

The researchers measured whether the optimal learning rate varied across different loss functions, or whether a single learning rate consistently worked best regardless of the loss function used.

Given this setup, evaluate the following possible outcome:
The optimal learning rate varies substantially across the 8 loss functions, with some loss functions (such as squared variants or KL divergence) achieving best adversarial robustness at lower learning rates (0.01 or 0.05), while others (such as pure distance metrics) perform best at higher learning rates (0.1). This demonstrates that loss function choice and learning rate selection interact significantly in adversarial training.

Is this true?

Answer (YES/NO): NO